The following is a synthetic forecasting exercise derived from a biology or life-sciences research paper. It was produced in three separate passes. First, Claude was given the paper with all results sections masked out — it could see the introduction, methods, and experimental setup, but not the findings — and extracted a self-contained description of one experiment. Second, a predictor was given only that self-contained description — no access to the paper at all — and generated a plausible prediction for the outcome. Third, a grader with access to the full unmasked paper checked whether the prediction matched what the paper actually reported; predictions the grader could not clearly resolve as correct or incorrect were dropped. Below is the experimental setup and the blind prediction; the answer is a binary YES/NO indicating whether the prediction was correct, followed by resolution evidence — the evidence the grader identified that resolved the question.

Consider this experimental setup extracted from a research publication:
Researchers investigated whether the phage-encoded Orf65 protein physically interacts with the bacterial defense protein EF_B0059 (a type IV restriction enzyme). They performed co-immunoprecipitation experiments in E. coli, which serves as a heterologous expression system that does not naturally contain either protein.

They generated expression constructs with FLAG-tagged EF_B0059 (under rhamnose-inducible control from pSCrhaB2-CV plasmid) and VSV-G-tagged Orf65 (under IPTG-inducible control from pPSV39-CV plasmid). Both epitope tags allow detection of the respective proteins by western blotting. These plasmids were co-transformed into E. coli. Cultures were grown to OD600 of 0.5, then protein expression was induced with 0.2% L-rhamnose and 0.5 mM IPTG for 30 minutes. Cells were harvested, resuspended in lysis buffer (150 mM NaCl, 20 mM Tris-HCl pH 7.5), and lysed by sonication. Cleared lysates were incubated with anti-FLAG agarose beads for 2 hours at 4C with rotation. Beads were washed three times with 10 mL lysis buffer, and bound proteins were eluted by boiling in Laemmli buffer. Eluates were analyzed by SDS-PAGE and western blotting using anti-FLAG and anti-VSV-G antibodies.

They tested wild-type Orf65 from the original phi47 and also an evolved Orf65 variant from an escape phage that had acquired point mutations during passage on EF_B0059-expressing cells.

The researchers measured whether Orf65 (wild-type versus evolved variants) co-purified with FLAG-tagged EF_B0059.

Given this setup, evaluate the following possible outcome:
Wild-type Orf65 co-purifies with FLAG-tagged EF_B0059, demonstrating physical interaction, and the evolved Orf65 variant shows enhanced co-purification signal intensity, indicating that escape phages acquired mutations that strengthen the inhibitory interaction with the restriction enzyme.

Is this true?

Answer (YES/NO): YES